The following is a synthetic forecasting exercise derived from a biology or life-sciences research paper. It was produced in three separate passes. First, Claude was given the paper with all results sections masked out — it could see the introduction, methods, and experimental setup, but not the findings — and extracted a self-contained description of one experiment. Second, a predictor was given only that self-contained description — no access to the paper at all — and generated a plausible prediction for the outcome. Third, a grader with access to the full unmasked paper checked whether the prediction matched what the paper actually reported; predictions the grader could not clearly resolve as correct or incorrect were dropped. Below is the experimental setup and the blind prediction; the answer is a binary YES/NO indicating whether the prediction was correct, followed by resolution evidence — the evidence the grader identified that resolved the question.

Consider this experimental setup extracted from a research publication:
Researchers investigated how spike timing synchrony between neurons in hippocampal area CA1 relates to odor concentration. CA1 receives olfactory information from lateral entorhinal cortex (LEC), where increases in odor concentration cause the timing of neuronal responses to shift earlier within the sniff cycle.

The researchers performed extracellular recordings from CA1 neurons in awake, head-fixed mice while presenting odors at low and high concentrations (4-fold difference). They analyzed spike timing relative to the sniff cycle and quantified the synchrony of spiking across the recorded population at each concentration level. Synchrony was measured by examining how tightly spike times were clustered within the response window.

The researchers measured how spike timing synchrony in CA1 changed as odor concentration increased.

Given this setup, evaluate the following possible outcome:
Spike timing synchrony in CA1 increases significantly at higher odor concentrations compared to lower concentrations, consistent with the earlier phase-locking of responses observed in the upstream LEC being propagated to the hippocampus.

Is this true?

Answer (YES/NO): YES